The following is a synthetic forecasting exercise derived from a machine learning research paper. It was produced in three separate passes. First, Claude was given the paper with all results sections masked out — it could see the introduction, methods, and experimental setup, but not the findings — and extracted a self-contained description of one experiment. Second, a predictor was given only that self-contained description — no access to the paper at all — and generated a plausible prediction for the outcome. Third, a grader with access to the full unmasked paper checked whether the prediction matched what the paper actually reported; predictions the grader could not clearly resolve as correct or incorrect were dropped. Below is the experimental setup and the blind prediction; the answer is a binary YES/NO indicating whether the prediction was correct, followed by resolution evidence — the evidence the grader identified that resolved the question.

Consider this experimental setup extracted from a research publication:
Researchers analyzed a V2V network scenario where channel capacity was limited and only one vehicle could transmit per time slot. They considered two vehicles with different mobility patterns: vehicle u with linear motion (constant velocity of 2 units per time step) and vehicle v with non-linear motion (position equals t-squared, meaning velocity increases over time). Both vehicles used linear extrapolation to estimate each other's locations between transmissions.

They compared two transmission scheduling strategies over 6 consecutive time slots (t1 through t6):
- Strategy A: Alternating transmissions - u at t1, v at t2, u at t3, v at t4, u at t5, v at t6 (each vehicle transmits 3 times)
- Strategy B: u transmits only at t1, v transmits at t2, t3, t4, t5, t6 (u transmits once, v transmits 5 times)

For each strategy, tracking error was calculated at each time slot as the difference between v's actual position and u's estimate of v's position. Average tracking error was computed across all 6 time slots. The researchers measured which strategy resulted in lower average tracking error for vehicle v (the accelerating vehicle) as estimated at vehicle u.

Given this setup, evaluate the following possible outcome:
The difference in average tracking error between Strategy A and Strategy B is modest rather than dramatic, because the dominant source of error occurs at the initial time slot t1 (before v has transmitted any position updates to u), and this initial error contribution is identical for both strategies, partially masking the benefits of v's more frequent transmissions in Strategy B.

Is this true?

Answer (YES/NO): NO